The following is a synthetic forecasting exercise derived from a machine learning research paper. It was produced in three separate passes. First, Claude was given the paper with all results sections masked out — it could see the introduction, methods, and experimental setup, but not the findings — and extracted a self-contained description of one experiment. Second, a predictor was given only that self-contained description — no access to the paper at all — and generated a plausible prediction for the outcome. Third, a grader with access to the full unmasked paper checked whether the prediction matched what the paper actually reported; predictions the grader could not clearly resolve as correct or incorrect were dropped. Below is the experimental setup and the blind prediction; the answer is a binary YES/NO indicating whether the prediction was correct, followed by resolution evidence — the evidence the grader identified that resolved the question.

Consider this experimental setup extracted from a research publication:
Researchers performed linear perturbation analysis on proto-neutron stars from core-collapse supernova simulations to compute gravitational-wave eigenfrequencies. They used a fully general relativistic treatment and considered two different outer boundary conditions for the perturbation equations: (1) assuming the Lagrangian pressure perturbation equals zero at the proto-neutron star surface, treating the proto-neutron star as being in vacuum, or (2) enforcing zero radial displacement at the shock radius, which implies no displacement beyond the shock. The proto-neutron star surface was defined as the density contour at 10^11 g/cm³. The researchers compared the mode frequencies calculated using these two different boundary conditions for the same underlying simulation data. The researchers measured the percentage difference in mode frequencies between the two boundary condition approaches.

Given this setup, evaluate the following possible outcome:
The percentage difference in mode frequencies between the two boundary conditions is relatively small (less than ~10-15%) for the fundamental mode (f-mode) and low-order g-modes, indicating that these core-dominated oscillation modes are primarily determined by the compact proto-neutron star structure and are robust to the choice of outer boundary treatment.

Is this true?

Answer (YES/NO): YES